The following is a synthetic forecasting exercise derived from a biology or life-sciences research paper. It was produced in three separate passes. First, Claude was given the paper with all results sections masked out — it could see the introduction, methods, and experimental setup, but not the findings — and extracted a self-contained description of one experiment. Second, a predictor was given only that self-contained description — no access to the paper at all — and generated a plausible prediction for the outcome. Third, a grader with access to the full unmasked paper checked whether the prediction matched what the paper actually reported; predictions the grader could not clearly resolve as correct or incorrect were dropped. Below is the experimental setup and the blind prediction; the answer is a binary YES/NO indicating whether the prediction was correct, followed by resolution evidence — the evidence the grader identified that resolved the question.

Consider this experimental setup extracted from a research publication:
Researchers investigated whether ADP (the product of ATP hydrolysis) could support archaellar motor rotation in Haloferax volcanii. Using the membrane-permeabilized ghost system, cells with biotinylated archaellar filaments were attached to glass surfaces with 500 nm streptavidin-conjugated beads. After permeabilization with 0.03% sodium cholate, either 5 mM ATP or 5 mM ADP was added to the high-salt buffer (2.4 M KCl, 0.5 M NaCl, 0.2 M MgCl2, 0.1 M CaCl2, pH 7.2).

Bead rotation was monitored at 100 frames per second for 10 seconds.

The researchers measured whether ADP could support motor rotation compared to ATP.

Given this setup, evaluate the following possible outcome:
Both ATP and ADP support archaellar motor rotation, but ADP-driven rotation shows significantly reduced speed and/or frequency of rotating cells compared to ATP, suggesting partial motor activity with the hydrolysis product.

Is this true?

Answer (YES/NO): NO